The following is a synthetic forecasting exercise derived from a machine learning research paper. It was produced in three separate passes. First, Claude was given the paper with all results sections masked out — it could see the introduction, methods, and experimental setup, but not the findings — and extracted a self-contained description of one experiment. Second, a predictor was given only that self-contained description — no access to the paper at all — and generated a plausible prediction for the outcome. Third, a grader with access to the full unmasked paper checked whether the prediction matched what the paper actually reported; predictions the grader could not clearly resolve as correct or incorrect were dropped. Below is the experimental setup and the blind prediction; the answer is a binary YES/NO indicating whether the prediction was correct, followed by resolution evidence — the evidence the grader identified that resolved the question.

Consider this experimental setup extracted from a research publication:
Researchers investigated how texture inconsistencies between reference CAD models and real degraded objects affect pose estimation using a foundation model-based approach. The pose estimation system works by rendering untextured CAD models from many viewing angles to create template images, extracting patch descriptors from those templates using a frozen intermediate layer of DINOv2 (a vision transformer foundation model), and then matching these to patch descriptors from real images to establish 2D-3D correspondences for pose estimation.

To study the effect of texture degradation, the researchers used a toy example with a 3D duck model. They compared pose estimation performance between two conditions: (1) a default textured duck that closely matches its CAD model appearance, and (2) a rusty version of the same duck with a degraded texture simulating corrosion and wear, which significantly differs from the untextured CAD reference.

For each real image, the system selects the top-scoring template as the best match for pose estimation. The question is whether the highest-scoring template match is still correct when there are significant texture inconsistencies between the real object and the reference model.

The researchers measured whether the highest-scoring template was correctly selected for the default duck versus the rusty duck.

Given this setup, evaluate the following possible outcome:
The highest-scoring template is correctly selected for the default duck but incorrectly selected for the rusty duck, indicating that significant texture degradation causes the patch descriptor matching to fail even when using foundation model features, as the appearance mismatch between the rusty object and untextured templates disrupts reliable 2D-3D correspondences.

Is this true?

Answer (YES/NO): YES